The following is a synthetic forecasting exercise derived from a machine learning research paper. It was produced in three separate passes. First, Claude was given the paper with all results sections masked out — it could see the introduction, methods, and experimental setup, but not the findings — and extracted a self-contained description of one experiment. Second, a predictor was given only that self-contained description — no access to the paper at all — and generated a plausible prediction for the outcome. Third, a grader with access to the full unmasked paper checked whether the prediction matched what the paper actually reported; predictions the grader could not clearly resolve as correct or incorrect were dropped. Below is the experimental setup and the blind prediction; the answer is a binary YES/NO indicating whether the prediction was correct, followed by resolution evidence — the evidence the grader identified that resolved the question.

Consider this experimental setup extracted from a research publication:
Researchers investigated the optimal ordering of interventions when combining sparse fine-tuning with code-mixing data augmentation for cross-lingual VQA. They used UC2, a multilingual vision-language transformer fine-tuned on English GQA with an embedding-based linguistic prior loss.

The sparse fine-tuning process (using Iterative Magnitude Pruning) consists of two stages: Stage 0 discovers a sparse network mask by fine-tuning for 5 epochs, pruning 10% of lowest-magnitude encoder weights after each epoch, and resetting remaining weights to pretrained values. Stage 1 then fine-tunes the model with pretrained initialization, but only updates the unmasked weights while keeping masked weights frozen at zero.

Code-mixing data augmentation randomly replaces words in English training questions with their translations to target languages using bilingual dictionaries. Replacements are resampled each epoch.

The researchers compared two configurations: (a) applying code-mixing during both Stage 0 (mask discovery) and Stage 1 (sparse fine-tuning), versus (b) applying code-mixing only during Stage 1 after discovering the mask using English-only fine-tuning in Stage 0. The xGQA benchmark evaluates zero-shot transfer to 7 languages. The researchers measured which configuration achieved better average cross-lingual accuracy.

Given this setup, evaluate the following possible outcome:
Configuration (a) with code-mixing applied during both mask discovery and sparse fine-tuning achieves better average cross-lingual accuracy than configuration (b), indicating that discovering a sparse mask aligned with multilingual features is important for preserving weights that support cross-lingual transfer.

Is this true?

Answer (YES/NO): NO